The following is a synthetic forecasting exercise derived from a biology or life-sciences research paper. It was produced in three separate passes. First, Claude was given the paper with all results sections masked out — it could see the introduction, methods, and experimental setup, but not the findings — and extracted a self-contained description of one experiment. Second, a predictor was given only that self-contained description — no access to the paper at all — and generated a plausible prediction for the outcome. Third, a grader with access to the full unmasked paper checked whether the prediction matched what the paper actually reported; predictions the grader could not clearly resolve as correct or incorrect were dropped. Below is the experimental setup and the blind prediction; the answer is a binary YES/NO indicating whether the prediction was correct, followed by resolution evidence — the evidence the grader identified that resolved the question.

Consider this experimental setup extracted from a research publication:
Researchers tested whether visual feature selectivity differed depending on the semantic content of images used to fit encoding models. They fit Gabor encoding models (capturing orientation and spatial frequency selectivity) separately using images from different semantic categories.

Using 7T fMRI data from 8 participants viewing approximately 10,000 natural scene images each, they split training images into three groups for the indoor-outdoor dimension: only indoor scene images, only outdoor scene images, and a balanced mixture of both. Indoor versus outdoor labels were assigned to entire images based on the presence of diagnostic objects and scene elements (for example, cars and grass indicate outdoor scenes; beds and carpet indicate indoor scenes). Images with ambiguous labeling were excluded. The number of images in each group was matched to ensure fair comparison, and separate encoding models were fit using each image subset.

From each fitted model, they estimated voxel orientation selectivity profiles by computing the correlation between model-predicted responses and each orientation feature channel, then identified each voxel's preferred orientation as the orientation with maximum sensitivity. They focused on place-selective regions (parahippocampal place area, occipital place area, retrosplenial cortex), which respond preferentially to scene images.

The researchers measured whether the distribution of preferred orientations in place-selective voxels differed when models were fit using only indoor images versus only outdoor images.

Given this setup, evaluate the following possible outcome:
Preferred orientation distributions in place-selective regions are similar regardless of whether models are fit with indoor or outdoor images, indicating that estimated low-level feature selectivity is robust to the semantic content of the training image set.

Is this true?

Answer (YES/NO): NO